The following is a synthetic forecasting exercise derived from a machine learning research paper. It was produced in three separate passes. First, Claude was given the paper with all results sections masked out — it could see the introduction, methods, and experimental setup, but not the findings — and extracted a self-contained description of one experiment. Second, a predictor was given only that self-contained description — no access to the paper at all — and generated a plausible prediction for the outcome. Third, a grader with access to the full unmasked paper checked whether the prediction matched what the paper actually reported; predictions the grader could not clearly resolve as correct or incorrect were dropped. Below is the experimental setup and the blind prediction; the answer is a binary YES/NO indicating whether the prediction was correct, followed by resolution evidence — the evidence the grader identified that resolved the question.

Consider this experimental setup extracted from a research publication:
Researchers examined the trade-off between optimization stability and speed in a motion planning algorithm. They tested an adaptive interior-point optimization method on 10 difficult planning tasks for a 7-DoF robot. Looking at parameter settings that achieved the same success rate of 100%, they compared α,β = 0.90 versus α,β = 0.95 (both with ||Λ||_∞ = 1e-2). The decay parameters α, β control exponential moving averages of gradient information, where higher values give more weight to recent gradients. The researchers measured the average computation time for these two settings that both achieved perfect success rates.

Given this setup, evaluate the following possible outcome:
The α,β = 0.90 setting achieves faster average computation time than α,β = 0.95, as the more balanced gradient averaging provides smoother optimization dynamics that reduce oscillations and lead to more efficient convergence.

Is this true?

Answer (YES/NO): YES